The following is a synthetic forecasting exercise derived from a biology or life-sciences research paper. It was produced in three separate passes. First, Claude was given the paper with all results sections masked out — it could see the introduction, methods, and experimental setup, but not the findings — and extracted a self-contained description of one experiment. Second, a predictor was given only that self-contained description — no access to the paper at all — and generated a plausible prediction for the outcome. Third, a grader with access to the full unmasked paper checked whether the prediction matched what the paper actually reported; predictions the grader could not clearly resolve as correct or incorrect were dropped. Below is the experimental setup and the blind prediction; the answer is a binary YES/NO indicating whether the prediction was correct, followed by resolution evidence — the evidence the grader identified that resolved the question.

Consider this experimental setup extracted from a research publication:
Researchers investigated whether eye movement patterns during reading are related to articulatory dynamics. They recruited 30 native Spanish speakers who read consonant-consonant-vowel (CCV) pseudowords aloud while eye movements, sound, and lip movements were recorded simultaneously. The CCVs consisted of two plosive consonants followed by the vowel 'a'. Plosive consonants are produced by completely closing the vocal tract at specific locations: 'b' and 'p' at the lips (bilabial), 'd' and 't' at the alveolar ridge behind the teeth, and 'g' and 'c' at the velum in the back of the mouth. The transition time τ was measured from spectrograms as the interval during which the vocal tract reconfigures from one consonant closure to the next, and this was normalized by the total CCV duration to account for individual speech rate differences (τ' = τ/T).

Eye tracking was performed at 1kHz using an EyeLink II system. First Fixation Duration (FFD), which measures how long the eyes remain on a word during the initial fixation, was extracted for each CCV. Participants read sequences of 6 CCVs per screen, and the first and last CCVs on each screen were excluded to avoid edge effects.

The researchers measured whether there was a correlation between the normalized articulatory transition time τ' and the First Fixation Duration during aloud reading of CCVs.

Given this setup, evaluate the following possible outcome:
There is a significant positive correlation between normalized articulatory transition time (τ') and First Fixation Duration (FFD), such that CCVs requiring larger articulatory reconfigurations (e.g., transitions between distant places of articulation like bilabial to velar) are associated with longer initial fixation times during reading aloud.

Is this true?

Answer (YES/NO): NO